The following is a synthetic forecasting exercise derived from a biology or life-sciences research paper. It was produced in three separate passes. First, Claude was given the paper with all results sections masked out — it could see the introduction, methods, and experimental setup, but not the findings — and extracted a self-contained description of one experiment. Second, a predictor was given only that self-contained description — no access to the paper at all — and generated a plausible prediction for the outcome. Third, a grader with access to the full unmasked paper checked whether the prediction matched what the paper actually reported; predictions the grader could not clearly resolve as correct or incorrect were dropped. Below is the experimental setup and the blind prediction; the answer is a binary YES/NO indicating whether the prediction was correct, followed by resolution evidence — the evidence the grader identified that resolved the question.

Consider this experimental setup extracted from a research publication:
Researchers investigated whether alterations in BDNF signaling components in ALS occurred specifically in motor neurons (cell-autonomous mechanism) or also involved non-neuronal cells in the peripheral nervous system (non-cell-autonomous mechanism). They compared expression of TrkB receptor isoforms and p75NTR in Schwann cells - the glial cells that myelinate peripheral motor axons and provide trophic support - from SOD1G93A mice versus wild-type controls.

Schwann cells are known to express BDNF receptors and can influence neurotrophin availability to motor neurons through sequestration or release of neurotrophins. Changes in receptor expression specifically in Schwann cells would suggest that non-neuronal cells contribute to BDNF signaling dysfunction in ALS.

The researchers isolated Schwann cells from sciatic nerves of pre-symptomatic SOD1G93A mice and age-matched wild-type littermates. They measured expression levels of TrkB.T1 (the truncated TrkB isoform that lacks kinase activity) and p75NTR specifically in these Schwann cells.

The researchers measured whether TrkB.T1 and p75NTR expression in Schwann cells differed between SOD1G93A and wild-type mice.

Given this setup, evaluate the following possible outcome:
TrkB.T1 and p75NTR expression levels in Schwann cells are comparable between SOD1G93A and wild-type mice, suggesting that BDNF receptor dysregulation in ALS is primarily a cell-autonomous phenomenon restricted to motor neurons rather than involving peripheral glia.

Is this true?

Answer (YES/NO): NO